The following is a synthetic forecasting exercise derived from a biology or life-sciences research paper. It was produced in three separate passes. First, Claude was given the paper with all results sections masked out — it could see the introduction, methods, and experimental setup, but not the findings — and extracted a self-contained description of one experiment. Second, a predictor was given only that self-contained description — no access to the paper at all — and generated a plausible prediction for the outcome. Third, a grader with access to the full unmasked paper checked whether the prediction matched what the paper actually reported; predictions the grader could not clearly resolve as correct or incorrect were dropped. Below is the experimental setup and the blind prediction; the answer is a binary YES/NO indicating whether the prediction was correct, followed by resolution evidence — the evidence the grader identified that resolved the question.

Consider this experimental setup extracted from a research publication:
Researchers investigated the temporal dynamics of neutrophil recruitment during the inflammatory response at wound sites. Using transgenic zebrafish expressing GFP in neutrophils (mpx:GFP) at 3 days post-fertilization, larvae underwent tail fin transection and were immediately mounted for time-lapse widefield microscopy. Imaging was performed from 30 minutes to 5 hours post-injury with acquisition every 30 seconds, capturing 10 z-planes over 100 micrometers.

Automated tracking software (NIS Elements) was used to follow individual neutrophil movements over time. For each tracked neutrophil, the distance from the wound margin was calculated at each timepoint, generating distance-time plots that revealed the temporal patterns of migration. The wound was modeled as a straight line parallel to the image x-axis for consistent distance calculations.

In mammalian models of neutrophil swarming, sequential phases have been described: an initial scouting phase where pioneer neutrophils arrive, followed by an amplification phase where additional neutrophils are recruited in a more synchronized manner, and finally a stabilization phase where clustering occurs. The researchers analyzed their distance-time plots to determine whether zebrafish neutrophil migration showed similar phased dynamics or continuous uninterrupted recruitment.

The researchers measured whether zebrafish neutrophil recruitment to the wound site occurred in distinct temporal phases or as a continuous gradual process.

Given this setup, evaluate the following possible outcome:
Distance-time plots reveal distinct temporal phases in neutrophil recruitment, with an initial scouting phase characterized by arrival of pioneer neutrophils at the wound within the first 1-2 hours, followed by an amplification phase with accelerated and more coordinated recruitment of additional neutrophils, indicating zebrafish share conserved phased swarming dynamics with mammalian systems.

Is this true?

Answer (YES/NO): YES